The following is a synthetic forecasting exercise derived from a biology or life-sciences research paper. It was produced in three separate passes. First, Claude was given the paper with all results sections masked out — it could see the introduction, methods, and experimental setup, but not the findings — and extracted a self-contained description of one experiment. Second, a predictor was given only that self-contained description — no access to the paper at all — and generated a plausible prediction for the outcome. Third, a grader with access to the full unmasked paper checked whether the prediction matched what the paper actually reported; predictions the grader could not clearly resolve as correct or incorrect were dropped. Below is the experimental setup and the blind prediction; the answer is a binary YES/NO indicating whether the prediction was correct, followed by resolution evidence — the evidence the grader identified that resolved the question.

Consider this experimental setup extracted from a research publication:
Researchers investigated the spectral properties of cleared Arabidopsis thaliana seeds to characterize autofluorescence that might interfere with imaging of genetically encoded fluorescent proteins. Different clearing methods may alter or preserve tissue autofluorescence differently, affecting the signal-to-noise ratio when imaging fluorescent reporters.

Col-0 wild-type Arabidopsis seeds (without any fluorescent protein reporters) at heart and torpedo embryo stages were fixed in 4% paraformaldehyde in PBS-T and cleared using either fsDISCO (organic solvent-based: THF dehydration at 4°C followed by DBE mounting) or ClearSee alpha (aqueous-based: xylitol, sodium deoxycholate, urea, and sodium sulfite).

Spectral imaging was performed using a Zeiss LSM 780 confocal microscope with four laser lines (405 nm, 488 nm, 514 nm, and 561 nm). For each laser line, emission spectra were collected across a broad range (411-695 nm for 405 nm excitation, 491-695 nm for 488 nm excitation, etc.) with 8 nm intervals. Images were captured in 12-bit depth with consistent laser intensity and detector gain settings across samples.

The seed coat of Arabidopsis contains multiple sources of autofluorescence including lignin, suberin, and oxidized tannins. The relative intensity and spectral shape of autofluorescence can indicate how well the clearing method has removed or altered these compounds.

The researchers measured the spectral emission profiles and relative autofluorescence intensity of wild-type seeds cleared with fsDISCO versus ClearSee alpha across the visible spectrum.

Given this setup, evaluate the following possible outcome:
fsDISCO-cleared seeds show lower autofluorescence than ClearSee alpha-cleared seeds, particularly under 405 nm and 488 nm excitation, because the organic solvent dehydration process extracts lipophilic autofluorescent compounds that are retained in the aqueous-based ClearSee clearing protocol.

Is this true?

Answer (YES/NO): NO